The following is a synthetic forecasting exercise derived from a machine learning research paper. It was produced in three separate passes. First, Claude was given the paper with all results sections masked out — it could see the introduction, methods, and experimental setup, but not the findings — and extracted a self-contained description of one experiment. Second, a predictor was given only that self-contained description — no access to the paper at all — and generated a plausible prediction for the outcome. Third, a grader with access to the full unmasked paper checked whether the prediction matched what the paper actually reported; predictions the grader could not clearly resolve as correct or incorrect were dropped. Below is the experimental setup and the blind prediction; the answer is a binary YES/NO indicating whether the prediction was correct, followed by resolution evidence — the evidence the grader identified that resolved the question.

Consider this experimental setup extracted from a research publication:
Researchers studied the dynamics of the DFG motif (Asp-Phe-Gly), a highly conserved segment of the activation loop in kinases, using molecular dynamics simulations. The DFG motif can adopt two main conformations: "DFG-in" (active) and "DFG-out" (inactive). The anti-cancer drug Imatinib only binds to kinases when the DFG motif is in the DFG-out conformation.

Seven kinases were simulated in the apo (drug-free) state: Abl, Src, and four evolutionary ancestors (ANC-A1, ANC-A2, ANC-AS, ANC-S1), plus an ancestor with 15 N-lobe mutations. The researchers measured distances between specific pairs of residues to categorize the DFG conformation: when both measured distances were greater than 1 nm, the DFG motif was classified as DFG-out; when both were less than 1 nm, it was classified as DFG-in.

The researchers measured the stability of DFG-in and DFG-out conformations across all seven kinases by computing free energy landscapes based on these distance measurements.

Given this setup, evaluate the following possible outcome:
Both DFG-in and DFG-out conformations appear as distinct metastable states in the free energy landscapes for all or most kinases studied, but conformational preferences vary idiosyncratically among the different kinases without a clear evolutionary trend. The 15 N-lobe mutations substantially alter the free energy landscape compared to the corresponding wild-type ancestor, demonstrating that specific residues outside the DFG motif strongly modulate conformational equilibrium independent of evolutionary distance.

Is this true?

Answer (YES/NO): NO